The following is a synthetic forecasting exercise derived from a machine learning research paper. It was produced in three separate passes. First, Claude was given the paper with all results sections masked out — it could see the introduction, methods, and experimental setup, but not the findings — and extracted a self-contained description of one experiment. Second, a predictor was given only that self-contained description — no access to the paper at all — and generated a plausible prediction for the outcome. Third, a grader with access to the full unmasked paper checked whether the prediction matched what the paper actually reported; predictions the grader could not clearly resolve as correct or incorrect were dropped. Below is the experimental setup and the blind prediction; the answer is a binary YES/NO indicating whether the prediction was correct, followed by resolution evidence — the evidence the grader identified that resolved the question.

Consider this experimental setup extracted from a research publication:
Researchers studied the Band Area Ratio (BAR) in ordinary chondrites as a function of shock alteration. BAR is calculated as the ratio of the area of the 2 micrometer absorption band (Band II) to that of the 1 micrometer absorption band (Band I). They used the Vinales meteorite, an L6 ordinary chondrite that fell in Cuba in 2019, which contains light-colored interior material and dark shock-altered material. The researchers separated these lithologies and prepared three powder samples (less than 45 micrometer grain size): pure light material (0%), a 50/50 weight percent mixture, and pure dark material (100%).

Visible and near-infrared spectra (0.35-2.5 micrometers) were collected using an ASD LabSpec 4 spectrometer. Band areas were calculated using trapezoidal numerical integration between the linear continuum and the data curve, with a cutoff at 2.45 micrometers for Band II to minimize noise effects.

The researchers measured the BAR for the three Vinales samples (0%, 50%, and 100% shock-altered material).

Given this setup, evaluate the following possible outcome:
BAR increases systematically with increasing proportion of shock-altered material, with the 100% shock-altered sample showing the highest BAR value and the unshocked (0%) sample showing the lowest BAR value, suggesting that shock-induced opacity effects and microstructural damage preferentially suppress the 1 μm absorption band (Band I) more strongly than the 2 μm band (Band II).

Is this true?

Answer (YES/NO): YES